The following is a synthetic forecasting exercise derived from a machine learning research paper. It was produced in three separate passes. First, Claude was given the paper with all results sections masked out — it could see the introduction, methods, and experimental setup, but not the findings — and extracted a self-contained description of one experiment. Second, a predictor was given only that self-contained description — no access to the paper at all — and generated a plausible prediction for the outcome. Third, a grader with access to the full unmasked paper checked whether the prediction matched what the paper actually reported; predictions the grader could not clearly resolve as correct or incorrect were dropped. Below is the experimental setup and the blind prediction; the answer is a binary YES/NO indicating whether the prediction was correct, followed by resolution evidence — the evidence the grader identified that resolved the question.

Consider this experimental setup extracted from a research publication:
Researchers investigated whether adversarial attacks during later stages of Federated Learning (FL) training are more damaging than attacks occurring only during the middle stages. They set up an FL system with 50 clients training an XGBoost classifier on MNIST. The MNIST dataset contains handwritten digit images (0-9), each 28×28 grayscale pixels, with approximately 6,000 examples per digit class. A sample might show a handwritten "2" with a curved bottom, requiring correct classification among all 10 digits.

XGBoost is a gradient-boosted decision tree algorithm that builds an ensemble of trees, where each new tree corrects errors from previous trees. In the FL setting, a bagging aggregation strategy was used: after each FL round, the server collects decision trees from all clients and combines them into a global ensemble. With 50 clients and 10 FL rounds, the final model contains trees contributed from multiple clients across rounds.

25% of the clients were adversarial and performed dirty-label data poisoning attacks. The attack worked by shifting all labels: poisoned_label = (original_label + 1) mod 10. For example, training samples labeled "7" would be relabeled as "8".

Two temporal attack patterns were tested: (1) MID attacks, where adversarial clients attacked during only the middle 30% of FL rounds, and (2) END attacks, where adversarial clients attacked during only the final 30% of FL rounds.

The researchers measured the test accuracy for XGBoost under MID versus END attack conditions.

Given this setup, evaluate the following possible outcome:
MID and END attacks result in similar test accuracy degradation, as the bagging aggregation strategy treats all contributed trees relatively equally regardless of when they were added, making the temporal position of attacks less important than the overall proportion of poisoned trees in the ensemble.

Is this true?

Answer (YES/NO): NO